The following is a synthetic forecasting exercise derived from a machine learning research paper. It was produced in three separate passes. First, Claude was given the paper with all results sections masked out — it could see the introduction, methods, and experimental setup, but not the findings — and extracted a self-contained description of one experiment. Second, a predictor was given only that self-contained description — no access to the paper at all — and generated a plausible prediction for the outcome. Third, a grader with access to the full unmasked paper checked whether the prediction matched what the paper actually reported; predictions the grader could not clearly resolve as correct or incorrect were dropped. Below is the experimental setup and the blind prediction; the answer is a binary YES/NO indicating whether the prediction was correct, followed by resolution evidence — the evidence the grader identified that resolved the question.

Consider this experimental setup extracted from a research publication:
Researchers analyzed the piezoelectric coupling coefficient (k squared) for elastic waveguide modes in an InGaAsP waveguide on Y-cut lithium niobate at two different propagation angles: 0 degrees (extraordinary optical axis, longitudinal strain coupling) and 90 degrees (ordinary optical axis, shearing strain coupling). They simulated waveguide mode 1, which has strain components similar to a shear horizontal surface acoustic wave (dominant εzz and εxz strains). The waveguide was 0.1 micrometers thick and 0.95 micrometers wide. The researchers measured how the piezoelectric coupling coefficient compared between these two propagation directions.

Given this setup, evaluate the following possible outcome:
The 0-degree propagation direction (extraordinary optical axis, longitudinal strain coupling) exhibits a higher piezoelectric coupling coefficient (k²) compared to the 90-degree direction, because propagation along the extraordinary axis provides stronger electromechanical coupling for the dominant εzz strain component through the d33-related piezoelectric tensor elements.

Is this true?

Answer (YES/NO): NO